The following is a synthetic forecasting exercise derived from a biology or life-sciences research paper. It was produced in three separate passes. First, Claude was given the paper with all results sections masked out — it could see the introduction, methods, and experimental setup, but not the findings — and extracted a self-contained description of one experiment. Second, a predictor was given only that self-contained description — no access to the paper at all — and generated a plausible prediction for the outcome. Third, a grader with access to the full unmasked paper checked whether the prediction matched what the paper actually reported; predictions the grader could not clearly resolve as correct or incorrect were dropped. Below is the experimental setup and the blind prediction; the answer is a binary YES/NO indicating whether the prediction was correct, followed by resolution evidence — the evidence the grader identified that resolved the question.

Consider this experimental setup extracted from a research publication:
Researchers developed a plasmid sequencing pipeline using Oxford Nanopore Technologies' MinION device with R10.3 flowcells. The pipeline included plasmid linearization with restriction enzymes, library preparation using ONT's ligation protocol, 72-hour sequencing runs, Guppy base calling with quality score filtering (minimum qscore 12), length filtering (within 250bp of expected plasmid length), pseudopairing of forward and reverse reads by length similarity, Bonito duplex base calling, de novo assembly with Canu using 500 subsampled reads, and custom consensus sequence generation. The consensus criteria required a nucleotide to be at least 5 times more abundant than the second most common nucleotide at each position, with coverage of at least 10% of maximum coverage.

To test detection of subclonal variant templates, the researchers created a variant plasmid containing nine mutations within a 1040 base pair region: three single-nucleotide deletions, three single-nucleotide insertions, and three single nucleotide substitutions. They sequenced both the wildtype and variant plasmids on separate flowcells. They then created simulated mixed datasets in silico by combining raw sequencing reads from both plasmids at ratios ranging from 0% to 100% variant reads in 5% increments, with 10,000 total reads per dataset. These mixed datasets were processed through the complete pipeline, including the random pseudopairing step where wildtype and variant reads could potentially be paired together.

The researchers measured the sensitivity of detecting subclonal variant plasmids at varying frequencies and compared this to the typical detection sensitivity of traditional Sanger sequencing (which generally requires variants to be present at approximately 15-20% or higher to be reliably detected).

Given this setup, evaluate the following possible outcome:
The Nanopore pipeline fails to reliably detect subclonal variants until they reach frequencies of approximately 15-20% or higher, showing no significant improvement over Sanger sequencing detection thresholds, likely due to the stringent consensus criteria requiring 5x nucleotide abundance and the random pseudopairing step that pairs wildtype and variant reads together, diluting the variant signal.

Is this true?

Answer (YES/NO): YES